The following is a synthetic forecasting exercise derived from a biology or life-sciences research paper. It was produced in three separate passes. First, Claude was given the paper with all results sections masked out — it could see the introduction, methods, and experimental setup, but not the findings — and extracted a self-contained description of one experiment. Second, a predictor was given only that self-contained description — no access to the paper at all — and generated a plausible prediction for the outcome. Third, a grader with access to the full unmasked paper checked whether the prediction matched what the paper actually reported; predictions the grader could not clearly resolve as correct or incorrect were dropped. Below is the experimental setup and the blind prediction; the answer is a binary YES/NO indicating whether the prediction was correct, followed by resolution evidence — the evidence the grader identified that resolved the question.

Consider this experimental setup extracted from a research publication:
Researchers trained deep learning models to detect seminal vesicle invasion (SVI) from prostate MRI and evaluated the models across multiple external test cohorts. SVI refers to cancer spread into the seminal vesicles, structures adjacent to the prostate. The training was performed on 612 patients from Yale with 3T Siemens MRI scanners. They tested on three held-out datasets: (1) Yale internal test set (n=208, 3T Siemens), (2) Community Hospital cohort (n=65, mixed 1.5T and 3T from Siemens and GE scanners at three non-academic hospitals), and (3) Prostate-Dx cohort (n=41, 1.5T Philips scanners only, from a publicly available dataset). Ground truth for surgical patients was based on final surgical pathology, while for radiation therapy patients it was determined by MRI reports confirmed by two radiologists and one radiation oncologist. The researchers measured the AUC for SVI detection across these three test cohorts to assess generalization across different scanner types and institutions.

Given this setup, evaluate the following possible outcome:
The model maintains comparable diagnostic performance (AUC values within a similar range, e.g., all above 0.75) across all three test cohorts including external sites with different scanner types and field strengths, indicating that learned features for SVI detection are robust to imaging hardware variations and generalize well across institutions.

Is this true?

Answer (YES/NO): NO